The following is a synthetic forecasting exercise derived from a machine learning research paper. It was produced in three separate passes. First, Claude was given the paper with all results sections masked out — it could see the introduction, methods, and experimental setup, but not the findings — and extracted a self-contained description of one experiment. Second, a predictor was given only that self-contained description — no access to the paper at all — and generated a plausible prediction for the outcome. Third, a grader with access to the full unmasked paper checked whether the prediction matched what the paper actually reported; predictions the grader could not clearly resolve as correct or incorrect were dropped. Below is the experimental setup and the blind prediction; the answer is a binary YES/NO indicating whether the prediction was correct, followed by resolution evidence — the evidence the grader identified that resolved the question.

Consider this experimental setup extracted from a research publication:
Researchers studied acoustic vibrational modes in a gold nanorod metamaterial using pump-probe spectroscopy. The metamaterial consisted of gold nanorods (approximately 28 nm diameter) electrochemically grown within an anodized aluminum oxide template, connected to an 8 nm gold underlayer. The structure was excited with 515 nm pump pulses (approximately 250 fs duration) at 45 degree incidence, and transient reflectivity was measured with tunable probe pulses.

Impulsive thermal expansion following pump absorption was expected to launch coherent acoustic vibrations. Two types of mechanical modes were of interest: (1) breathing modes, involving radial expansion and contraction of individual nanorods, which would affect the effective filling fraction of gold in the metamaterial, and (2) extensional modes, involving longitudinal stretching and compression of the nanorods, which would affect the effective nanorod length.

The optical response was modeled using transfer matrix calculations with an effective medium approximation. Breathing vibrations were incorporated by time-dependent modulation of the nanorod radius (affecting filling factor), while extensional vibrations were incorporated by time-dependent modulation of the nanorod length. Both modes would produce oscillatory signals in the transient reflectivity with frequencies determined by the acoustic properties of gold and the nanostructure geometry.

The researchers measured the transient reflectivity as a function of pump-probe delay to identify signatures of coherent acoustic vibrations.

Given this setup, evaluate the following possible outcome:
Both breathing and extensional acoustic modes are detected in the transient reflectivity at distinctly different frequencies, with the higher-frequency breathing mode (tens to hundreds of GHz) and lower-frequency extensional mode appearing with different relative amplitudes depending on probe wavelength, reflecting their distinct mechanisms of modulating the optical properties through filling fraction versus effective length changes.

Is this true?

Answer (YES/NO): NO